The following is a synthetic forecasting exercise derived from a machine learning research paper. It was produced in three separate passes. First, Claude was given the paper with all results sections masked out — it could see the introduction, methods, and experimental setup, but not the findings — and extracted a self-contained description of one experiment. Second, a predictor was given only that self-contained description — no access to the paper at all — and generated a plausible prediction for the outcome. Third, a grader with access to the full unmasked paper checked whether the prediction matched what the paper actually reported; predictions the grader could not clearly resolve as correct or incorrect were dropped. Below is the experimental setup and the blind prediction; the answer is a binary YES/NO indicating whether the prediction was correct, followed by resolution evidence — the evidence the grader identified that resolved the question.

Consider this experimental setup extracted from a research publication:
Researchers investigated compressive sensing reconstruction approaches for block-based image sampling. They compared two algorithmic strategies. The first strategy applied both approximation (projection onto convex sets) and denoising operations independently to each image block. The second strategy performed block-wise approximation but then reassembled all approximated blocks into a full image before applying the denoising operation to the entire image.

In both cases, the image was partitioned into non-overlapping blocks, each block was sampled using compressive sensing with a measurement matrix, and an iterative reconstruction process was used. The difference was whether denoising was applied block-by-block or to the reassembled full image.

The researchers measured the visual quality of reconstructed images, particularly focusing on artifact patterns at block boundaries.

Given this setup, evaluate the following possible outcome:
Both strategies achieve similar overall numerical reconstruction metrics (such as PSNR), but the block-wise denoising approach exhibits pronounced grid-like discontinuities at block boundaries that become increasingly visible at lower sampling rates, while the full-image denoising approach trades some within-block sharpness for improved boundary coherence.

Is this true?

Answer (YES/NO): NO